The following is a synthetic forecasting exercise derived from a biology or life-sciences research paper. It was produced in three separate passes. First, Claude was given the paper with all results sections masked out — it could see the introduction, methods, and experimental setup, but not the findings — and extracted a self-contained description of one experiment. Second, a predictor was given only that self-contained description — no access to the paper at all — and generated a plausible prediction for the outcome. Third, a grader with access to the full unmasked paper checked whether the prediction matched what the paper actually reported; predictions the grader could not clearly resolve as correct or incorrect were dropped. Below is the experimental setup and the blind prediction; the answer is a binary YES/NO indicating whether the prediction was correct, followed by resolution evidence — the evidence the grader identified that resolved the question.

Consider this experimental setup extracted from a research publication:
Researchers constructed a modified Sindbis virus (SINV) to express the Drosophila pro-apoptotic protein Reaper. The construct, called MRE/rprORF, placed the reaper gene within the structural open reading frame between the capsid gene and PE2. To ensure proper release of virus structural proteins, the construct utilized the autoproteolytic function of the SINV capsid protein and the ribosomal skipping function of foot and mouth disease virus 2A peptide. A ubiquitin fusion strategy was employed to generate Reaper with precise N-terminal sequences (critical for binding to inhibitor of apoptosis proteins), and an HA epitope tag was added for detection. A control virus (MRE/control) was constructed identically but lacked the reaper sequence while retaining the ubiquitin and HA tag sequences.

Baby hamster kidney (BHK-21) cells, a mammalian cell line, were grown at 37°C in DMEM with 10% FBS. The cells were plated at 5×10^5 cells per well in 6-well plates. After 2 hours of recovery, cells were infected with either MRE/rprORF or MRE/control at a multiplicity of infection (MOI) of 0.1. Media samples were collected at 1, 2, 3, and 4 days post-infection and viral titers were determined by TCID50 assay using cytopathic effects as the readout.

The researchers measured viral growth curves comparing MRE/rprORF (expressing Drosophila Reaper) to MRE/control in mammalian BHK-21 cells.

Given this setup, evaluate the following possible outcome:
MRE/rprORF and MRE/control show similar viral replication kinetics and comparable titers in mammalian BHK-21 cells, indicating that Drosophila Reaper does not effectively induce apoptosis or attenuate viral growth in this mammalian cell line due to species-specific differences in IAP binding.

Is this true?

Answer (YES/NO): NO